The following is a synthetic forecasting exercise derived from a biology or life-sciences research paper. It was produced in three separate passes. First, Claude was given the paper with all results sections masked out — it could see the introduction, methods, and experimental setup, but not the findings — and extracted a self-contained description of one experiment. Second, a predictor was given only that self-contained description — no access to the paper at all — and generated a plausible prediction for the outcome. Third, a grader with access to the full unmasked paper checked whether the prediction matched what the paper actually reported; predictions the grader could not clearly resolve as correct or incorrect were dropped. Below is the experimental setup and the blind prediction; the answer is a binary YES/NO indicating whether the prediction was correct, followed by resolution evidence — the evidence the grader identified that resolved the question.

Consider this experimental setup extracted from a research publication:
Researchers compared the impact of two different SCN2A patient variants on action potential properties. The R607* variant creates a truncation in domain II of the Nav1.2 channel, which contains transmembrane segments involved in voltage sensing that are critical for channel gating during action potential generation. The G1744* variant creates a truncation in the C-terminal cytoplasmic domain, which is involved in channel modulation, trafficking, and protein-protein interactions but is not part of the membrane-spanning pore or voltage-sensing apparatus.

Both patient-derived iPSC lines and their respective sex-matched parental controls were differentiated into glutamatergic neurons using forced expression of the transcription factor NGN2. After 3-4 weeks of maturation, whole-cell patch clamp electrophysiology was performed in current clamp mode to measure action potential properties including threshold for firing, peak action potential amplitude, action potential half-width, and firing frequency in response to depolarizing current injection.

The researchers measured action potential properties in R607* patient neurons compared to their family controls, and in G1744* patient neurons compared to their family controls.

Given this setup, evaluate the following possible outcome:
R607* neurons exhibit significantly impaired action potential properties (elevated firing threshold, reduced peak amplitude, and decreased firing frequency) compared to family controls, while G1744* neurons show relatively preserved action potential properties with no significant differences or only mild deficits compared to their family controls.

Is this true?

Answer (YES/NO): NO